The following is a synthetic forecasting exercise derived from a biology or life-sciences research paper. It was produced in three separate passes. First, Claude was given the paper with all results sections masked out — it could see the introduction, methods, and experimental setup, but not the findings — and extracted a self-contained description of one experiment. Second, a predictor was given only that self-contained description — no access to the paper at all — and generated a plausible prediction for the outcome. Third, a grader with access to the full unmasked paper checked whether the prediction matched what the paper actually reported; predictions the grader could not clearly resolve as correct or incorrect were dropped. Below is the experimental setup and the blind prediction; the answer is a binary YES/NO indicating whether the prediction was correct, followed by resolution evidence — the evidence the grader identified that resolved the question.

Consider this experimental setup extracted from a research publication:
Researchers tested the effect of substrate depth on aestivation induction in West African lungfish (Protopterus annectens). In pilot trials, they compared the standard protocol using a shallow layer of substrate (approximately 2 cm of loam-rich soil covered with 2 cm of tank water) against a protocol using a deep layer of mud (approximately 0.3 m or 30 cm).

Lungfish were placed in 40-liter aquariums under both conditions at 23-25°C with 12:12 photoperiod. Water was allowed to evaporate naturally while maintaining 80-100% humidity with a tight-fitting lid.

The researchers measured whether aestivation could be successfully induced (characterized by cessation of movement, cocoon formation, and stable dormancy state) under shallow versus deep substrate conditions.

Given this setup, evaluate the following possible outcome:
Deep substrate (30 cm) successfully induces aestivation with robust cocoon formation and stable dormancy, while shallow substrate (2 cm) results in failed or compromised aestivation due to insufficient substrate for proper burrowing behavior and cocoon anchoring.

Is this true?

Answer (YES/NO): NO